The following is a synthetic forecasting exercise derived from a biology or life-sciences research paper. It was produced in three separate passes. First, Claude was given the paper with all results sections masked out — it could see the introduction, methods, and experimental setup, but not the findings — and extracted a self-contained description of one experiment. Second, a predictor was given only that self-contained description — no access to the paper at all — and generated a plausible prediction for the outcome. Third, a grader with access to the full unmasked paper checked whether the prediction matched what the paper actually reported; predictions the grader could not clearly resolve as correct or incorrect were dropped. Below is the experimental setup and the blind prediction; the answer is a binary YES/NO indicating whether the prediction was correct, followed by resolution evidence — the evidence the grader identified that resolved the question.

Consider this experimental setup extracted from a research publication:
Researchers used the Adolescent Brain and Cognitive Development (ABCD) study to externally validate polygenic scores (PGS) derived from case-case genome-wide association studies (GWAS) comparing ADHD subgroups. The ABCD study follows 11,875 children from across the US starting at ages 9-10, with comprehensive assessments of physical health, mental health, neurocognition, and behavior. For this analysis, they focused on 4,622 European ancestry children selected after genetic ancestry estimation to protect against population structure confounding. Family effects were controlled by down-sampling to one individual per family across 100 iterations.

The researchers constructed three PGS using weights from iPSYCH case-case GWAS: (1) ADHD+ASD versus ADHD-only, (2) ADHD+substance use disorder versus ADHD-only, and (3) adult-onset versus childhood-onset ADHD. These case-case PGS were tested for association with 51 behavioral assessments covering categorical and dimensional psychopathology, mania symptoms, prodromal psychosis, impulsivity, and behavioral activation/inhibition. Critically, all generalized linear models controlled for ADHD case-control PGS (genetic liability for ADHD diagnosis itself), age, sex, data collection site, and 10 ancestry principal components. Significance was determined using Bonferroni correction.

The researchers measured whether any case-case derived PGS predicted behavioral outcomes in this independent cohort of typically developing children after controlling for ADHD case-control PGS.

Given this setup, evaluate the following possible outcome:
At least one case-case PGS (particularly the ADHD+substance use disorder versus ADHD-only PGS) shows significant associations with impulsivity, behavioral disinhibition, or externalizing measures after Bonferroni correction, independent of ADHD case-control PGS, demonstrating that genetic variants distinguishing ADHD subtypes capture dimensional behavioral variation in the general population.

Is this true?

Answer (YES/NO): NO